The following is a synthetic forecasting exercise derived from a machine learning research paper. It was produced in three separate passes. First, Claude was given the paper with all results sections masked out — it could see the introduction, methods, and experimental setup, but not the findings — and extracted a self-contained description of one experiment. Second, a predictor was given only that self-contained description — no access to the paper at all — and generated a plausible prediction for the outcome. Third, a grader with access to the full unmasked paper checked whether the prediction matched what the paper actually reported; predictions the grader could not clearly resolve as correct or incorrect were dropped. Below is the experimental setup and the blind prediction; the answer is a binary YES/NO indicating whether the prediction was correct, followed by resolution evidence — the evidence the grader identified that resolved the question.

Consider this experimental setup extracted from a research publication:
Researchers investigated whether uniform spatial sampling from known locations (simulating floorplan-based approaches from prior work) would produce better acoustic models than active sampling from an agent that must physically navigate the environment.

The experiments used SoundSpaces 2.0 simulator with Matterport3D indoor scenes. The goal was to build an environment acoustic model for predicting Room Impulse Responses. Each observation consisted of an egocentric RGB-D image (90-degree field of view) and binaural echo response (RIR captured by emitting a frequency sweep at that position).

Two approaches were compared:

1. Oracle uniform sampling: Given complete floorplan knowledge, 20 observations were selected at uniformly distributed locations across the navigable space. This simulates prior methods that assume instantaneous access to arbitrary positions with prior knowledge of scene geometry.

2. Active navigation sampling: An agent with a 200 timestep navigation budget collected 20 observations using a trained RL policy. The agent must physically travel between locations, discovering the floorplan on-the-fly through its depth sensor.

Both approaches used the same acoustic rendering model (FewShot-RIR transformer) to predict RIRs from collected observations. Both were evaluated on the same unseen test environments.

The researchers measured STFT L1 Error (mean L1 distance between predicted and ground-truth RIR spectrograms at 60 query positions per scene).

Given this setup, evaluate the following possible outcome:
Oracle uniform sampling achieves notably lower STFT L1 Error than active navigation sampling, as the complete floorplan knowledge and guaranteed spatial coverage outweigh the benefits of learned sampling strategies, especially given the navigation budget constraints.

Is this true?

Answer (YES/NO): NO